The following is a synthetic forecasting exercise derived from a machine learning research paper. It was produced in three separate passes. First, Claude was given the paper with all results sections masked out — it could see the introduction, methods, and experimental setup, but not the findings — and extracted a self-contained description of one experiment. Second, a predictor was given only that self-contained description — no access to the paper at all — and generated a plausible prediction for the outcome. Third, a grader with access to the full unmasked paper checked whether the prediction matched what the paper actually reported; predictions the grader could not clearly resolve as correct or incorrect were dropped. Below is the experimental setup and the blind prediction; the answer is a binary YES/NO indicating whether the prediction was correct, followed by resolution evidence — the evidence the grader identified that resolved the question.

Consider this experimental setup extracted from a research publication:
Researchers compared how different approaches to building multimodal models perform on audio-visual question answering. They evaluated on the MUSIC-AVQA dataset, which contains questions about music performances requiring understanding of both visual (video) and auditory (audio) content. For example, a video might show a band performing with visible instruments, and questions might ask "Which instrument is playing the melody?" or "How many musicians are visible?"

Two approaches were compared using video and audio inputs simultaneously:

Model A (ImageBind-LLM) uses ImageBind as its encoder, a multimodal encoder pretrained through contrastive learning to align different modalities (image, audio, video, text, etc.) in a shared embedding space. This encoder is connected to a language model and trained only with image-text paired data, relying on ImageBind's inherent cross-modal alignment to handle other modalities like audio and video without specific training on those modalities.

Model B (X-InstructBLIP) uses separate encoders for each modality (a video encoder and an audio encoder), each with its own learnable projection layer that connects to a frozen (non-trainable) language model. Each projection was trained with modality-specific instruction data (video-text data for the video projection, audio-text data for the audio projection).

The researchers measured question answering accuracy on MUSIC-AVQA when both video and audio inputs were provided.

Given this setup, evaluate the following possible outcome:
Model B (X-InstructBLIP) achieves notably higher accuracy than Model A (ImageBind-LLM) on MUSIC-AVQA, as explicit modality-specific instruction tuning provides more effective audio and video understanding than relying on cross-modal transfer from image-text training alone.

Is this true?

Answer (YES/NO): YES